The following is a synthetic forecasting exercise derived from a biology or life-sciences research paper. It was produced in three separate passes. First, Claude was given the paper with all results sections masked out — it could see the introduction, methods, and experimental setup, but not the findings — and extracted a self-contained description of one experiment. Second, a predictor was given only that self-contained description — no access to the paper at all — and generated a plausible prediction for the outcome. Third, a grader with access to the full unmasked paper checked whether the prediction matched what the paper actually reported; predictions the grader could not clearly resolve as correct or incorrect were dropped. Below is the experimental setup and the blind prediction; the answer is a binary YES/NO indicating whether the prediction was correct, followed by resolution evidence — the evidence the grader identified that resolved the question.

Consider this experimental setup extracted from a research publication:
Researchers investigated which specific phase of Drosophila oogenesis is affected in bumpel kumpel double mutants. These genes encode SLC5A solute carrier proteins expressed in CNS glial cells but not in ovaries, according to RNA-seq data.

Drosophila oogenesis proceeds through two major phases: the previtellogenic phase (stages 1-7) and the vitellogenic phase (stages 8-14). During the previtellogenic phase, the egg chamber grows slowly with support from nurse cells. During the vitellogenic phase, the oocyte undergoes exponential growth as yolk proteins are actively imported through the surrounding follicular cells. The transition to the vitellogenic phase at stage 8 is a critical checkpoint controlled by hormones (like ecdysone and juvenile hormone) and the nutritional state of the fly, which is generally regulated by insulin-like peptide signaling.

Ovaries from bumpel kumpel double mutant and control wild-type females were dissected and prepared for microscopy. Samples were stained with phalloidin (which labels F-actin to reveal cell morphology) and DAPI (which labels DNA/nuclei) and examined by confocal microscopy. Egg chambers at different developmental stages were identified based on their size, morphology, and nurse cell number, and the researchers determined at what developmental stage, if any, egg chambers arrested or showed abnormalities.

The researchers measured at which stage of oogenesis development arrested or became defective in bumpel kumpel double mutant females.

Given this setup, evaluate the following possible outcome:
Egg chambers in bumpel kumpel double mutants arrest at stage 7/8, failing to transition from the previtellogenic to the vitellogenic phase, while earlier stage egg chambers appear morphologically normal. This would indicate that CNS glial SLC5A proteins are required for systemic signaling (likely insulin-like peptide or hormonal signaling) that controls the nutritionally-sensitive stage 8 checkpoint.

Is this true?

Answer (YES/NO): NO